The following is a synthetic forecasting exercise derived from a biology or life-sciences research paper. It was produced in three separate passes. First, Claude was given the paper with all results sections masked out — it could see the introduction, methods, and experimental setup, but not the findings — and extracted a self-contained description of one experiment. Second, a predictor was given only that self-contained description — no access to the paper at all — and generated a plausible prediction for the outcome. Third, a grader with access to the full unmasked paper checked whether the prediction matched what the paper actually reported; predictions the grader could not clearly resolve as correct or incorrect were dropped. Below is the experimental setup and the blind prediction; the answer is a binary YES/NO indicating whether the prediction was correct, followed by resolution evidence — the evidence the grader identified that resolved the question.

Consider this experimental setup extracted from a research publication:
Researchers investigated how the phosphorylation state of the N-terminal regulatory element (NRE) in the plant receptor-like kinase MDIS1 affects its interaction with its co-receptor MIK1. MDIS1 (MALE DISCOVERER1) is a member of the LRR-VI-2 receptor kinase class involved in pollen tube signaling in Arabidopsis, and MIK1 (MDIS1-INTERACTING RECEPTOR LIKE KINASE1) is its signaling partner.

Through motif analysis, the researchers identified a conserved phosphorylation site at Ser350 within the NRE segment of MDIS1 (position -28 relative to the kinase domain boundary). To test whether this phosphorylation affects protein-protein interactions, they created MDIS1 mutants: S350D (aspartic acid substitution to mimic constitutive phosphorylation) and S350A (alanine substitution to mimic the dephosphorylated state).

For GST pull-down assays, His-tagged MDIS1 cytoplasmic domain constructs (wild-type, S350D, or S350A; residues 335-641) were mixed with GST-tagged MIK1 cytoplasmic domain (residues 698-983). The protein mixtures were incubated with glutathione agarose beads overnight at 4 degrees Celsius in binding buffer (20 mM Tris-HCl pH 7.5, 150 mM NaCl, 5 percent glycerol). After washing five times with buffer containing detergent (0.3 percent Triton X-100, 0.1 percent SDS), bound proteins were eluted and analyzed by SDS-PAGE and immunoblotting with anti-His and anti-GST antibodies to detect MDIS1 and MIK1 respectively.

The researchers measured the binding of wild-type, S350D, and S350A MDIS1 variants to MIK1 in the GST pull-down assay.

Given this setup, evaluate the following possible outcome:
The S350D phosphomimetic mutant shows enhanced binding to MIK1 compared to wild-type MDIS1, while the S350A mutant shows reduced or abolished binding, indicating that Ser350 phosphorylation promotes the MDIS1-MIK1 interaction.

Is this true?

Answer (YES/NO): NO